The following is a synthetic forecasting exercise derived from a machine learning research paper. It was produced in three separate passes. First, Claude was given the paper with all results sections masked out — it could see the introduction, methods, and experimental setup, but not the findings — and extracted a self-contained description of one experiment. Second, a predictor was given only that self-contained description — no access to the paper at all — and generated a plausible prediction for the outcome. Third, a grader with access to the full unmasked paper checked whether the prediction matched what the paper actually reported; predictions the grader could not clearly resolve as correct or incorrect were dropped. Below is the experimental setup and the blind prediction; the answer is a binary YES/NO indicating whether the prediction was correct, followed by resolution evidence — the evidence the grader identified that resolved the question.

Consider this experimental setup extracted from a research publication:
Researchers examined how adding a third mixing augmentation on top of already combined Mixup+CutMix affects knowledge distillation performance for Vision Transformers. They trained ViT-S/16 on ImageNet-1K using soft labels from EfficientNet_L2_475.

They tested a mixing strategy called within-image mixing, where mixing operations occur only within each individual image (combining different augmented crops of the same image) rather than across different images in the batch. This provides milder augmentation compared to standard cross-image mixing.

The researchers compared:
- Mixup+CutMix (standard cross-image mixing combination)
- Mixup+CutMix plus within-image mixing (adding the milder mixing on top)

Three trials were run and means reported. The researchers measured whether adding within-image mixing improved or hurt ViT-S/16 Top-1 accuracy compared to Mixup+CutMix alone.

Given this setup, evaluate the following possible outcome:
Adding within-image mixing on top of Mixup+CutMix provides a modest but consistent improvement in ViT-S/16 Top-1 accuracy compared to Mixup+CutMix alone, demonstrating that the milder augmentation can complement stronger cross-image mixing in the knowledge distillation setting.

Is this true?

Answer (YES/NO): NO